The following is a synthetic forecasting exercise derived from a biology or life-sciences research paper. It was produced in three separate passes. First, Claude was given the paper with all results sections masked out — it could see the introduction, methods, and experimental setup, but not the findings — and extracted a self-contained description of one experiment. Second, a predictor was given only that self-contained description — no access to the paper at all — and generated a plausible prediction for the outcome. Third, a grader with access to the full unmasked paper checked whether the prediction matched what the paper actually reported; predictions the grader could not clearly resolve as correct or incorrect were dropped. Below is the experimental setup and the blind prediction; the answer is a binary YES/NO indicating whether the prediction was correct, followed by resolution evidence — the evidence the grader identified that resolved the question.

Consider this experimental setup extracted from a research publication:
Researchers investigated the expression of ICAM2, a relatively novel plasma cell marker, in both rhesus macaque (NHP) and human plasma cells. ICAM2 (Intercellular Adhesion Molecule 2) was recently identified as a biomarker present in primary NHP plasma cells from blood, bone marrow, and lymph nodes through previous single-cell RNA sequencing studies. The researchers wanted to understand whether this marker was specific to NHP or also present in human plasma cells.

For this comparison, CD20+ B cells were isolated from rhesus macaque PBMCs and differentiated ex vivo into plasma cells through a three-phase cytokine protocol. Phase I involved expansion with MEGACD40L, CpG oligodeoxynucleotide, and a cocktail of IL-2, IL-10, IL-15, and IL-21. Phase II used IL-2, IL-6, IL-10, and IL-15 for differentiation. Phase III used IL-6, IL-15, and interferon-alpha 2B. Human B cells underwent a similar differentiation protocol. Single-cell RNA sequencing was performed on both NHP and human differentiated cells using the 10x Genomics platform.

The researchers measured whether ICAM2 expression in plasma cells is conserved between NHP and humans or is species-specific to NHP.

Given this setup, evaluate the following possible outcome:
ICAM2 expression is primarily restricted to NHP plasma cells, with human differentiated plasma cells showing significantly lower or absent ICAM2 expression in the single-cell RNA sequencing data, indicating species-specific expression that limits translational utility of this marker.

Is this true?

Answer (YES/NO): NO